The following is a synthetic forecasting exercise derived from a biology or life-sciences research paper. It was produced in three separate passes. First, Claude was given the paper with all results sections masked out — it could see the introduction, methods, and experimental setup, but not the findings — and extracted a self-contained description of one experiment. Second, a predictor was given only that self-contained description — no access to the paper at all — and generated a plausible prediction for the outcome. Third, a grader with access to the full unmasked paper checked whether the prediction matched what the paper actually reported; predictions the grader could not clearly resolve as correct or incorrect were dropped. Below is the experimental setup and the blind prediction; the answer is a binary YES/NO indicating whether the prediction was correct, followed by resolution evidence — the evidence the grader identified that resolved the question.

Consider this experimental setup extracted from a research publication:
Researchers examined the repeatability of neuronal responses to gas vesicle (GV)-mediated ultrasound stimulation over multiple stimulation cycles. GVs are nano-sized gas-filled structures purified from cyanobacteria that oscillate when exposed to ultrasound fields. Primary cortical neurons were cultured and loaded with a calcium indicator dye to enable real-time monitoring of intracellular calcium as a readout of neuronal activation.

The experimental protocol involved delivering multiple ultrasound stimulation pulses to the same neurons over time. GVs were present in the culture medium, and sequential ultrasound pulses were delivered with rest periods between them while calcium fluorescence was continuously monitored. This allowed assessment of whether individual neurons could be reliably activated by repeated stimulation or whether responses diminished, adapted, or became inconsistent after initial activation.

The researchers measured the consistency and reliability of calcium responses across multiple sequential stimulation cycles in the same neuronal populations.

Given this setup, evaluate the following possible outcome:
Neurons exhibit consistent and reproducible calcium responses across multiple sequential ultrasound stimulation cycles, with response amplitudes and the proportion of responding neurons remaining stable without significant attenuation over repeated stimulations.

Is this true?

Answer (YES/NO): YES